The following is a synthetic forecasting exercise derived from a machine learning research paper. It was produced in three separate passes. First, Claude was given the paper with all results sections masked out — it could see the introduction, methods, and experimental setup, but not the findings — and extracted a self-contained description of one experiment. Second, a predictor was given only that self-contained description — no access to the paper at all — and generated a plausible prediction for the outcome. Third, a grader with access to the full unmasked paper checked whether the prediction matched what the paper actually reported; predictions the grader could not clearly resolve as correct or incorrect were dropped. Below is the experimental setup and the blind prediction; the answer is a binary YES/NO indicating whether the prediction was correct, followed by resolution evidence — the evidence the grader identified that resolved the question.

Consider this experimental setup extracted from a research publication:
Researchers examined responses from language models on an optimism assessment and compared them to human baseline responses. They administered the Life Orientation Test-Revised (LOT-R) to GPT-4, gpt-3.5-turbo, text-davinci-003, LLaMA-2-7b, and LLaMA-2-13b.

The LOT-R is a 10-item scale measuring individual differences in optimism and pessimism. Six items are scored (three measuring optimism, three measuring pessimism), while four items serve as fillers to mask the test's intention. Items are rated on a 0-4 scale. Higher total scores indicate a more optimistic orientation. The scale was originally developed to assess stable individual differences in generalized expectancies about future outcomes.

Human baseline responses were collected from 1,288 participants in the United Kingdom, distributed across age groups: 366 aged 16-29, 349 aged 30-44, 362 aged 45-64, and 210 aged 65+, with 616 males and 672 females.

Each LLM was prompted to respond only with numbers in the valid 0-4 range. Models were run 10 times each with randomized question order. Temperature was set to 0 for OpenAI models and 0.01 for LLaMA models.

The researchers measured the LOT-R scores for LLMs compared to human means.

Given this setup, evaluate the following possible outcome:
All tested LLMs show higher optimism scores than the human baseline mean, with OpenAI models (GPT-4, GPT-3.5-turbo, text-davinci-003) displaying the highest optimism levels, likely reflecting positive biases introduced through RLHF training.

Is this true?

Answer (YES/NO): NO